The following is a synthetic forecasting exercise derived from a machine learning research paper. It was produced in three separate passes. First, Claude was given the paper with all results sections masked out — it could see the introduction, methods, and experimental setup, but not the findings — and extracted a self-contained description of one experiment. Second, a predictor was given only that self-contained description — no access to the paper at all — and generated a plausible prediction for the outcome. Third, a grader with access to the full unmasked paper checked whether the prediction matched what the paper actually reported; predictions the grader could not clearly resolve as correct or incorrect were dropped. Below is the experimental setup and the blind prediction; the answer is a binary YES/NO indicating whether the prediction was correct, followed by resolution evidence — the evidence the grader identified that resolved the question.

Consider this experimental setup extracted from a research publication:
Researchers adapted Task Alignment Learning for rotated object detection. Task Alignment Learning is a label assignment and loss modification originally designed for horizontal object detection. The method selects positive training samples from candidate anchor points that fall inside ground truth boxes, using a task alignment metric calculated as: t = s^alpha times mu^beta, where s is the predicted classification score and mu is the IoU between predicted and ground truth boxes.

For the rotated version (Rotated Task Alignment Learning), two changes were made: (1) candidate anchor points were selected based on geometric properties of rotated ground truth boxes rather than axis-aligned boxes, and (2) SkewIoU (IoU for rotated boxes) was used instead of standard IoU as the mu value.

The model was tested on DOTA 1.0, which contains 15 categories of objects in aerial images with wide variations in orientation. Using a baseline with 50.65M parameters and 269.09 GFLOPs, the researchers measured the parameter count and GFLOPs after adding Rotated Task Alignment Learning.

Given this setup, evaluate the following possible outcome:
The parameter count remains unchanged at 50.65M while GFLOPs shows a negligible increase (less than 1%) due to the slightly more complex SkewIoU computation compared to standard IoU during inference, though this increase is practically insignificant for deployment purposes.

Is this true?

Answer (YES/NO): NO